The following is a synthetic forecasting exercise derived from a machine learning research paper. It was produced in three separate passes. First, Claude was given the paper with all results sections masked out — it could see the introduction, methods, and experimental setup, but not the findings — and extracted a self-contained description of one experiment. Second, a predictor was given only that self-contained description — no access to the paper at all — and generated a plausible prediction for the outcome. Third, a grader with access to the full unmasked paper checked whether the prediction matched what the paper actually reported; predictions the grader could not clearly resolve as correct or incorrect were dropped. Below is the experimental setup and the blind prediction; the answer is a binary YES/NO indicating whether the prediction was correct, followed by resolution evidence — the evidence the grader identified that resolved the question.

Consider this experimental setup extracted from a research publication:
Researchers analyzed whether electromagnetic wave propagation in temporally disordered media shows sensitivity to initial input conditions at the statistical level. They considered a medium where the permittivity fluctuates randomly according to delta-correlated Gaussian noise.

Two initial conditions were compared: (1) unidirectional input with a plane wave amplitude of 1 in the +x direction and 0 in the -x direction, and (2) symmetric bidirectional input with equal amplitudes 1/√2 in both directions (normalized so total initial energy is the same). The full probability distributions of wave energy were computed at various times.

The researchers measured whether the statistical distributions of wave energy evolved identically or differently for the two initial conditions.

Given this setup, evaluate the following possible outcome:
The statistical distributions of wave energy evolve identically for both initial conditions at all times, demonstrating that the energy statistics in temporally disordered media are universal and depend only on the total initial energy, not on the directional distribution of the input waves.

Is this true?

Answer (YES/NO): NO